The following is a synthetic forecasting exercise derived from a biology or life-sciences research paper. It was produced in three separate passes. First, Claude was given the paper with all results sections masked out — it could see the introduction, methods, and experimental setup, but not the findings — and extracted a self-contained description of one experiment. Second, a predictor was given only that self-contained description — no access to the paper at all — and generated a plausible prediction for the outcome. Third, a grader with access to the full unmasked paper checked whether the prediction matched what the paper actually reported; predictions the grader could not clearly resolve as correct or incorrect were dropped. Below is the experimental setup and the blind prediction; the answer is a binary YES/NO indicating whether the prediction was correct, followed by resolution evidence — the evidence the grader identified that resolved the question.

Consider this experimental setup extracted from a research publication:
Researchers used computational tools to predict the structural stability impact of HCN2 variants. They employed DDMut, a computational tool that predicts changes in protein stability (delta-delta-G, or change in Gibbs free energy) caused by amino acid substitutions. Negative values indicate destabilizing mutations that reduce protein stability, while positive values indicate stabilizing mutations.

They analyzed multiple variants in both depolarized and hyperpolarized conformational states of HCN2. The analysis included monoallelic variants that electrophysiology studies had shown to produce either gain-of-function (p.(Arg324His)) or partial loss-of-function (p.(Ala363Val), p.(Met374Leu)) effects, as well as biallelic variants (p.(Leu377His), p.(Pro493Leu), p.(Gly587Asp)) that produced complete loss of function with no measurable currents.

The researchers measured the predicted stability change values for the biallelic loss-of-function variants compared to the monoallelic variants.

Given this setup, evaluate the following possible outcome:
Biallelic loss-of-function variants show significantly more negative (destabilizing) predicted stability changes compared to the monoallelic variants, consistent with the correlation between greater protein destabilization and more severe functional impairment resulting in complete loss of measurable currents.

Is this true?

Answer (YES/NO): YES